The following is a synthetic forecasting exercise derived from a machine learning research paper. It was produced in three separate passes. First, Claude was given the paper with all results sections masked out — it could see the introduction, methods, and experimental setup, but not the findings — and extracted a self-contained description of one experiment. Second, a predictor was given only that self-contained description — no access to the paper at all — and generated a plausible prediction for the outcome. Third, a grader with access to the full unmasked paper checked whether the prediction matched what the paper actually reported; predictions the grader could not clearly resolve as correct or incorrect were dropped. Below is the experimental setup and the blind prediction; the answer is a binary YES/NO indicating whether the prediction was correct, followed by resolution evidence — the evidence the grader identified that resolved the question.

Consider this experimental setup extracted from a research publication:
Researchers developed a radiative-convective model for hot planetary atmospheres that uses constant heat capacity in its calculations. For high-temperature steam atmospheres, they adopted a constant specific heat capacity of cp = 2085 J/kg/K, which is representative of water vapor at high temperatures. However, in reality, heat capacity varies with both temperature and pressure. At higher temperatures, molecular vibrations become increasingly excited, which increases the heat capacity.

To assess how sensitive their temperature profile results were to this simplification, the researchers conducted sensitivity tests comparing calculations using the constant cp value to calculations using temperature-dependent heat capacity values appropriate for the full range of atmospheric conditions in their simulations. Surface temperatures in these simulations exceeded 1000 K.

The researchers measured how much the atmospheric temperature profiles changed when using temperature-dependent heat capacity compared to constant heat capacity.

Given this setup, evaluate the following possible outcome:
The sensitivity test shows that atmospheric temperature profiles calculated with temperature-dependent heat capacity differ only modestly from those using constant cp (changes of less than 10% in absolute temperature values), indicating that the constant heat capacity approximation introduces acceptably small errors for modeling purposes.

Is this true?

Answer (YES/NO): YES